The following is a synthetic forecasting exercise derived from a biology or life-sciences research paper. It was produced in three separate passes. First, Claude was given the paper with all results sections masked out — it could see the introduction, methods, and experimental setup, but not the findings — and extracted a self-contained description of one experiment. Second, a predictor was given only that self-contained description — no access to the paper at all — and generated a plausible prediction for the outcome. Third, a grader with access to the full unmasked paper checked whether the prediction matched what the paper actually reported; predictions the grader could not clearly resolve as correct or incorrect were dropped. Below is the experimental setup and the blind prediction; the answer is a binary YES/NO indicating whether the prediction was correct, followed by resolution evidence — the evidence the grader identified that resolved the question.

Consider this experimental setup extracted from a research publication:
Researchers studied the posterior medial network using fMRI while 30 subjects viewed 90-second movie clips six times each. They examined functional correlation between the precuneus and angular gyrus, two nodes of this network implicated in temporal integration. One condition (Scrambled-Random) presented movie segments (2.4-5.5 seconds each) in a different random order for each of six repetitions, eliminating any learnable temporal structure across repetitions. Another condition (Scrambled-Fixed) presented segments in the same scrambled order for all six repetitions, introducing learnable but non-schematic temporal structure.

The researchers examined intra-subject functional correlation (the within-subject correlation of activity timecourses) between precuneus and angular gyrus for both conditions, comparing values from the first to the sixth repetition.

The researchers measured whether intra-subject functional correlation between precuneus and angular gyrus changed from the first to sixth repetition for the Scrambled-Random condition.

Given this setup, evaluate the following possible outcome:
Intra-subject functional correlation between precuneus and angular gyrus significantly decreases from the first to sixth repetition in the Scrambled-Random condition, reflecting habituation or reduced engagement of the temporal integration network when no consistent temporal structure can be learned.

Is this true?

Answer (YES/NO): NO